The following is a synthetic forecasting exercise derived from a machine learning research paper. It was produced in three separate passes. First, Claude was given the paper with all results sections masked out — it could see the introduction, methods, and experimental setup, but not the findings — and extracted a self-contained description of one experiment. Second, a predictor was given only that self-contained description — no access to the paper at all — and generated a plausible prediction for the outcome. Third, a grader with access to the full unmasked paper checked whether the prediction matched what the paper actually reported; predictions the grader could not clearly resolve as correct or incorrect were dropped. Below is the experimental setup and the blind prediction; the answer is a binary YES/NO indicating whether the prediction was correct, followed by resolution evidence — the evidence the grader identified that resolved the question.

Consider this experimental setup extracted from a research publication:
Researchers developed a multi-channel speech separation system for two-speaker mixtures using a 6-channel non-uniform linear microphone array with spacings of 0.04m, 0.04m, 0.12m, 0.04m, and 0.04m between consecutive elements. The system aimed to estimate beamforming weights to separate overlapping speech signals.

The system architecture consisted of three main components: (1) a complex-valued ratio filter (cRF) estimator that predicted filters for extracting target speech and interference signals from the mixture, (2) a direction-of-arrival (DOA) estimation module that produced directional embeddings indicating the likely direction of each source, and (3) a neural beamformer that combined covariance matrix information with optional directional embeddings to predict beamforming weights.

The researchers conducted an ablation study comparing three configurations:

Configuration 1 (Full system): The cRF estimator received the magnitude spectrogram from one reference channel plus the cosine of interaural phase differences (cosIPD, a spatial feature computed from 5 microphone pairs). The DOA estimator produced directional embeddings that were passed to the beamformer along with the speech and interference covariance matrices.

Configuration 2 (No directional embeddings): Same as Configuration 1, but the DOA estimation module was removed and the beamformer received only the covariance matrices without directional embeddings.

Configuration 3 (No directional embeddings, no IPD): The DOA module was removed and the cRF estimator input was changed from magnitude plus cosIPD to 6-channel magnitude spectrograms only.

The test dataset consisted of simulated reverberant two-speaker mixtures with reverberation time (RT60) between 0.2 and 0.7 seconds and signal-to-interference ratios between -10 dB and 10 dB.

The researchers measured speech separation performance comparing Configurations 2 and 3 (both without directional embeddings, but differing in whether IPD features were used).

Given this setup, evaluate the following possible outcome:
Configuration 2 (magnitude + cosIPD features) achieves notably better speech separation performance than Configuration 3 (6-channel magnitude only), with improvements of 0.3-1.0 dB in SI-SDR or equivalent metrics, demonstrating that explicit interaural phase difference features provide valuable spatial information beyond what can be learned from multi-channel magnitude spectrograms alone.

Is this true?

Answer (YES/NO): NO